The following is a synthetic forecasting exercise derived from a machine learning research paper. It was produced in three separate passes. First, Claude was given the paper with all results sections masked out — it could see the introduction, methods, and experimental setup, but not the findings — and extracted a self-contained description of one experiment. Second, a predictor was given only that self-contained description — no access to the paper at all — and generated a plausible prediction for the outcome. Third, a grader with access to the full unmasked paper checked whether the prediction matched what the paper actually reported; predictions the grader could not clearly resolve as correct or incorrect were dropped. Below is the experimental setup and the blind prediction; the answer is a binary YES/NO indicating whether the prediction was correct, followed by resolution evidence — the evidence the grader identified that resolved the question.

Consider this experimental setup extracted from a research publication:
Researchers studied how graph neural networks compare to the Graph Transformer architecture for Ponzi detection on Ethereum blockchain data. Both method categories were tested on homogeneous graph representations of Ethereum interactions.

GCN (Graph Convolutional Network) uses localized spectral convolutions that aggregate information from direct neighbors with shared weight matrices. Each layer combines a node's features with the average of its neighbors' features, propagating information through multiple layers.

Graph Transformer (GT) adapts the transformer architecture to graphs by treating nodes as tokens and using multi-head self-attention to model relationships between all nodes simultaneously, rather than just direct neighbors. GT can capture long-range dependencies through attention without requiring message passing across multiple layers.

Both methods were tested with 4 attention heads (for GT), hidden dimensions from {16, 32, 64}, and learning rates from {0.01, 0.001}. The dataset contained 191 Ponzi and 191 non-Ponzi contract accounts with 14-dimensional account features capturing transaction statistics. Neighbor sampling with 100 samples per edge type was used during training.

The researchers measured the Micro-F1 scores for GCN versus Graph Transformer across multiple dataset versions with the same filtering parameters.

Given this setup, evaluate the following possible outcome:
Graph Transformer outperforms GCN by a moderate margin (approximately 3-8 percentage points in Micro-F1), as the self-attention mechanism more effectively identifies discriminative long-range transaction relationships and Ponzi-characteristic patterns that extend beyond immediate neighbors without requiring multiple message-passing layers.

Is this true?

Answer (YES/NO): NO